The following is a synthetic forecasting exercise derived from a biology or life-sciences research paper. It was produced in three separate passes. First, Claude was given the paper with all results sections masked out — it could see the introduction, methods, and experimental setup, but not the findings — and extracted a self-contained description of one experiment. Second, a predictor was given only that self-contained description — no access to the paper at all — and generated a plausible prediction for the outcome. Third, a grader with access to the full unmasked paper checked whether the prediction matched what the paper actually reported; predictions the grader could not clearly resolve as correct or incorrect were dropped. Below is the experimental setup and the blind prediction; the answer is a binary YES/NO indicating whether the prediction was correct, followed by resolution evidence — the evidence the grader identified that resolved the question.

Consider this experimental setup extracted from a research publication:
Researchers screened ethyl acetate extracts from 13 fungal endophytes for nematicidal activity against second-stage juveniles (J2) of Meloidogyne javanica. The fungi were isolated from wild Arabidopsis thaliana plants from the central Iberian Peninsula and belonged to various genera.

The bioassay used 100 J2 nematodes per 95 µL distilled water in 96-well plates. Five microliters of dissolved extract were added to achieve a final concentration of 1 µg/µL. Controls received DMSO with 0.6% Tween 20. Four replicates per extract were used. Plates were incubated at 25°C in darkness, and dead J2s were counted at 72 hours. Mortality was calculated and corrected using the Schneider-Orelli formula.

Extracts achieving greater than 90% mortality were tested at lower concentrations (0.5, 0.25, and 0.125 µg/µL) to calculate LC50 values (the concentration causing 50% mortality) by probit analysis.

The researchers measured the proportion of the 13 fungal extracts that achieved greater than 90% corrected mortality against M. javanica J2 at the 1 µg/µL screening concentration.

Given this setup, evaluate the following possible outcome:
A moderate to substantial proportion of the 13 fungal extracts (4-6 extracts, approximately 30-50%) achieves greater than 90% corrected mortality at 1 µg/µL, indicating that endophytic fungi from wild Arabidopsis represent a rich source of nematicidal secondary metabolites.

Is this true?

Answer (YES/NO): YES